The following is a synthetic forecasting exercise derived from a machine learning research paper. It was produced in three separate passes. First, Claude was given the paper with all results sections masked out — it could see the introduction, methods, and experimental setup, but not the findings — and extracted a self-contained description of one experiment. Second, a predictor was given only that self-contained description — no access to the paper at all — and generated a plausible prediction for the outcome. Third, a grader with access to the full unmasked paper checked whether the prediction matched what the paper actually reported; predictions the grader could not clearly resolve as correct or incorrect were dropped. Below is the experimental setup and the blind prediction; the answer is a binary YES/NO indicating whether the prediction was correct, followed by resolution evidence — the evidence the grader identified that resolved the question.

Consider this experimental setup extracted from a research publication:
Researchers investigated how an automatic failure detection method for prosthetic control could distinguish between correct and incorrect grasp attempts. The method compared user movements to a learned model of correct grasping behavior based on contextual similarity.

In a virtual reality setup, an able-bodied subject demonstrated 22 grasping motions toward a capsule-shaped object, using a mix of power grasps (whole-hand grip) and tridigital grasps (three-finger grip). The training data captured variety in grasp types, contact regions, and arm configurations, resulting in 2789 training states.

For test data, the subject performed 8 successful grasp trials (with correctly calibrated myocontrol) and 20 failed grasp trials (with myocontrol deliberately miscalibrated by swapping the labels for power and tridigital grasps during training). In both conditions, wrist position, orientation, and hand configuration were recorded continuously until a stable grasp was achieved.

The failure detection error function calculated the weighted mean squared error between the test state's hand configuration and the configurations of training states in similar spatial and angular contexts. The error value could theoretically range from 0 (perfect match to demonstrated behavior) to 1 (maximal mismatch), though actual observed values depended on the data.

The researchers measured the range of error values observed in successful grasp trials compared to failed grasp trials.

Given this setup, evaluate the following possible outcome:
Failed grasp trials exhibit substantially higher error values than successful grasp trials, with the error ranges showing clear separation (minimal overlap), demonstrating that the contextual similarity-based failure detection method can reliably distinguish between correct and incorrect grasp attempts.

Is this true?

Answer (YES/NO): NO